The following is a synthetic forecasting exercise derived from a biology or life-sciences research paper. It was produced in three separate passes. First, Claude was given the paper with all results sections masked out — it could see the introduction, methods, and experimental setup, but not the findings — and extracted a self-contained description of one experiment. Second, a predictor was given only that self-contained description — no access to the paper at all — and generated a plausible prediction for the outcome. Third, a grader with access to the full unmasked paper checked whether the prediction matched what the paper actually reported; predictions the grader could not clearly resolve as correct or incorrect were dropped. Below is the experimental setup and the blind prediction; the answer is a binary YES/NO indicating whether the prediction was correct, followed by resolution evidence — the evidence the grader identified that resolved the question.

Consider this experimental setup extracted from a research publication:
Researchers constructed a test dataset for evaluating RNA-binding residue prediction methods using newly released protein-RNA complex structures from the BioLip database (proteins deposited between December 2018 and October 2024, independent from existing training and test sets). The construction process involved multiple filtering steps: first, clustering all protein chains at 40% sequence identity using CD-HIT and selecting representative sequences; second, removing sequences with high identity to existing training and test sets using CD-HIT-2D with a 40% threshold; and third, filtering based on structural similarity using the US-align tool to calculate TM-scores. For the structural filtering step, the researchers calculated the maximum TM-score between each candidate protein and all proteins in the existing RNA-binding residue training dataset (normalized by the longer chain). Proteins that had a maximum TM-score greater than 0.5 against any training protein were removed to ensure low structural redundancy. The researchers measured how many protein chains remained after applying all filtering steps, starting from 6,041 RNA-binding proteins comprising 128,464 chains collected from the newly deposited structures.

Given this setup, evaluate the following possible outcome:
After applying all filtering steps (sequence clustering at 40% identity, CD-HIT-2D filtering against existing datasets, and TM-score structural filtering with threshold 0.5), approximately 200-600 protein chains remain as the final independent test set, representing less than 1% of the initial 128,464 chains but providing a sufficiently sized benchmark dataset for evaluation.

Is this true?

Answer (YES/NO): YES